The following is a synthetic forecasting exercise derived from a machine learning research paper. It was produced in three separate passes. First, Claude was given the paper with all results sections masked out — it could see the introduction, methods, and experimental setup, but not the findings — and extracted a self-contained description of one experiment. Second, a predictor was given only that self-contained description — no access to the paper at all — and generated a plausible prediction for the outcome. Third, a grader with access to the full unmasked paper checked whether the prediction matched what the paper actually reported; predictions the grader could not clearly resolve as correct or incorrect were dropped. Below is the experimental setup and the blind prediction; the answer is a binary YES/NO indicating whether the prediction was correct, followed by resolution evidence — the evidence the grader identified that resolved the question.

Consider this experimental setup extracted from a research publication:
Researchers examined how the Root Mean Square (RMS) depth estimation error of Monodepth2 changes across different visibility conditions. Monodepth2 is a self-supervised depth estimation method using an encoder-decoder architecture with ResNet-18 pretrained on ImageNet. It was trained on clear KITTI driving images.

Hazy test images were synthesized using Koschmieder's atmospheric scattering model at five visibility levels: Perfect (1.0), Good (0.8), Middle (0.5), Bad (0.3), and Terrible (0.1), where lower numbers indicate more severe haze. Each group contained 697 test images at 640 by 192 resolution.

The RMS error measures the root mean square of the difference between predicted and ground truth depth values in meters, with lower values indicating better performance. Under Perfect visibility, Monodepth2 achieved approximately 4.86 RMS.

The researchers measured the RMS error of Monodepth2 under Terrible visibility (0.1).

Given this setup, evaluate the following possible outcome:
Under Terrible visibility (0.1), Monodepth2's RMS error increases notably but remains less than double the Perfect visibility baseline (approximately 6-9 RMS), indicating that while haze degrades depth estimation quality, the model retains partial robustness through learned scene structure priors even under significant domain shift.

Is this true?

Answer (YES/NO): YES